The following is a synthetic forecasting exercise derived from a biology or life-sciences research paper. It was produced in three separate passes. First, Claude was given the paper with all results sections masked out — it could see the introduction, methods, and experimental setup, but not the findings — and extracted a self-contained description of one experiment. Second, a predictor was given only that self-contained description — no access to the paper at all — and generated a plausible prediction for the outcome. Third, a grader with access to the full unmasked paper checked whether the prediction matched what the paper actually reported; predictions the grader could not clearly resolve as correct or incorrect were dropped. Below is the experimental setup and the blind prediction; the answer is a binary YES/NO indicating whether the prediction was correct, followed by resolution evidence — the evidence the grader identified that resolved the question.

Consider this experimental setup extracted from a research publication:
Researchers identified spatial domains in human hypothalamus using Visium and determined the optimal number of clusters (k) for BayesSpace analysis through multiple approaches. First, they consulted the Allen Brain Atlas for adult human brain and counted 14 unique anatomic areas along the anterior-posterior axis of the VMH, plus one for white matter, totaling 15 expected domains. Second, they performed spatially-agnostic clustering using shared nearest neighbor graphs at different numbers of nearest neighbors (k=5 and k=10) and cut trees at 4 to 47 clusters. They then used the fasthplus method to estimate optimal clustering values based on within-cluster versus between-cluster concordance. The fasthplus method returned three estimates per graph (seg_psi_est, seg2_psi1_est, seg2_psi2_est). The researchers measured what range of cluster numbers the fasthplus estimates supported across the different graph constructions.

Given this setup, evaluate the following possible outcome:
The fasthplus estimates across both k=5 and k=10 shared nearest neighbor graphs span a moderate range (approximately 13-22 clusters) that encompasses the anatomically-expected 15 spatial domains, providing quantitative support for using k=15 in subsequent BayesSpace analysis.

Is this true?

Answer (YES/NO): NO